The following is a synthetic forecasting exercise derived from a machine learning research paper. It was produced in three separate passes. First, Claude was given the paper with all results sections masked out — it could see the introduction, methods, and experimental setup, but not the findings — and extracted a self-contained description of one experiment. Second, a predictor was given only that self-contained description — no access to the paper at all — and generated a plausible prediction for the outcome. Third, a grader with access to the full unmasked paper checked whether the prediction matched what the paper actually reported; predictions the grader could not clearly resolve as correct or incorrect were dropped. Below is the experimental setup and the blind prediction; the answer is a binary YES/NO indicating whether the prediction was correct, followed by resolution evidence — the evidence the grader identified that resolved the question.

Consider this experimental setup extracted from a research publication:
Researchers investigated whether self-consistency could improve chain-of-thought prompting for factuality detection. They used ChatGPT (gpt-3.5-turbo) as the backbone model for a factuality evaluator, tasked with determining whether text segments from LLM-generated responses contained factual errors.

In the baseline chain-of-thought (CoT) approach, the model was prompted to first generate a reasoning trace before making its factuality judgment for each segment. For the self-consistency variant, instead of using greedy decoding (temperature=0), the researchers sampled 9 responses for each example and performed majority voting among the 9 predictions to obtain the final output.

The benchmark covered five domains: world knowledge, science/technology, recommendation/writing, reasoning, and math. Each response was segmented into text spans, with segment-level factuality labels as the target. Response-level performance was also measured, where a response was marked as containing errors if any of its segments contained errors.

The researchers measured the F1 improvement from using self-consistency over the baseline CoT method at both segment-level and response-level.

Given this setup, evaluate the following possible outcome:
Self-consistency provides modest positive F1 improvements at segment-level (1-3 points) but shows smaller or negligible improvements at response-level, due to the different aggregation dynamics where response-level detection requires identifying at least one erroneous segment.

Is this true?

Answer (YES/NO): NO